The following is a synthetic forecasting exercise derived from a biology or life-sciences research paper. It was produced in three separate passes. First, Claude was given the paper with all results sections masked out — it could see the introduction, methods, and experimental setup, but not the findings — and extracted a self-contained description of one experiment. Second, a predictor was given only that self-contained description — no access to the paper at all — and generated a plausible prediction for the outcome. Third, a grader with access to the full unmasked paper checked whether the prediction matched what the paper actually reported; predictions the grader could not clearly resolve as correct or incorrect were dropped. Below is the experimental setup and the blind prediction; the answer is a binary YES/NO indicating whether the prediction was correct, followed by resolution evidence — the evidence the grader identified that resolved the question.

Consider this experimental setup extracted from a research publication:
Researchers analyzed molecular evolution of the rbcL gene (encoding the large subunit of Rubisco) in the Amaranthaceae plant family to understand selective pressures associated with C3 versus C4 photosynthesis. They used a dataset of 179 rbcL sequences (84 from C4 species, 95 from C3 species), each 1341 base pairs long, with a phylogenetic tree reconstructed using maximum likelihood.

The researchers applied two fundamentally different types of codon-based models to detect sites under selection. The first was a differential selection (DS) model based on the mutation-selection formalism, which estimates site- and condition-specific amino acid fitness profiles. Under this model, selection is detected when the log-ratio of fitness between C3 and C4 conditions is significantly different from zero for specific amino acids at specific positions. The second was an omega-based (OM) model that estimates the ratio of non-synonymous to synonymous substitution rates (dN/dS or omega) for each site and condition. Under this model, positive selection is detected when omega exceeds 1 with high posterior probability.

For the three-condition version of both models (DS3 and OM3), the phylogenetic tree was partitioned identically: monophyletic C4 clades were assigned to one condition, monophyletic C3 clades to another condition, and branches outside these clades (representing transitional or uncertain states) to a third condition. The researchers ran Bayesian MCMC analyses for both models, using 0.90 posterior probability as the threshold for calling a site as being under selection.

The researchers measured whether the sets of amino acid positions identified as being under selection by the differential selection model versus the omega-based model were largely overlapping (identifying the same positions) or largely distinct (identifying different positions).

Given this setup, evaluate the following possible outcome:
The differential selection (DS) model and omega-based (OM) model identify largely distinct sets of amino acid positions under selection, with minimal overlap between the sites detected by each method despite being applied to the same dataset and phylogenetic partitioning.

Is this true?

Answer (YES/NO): NO